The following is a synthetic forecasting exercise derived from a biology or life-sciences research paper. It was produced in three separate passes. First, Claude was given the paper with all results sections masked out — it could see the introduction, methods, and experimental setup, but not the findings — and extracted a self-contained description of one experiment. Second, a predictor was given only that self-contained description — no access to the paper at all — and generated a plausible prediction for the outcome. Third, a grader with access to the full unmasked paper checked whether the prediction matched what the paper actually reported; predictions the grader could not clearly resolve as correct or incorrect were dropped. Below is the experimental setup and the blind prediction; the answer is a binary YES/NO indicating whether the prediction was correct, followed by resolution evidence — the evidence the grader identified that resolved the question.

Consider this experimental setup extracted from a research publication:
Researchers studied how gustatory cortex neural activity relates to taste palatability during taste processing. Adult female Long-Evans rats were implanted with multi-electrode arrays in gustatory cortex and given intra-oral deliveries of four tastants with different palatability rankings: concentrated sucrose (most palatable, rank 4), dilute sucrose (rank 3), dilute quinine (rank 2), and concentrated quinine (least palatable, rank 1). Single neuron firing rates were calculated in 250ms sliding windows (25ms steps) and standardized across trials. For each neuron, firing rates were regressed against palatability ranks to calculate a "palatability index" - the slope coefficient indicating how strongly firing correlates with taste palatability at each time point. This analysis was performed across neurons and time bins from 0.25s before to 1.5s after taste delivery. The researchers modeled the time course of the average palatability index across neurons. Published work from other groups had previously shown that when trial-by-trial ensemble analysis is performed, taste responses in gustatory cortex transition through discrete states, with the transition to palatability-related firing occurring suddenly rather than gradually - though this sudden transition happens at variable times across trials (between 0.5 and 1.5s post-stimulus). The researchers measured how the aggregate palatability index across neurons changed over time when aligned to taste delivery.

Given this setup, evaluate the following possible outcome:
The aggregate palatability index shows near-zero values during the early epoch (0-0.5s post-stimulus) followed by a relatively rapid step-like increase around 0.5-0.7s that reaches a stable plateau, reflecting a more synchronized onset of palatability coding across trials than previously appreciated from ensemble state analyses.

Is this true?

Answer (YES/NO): NO